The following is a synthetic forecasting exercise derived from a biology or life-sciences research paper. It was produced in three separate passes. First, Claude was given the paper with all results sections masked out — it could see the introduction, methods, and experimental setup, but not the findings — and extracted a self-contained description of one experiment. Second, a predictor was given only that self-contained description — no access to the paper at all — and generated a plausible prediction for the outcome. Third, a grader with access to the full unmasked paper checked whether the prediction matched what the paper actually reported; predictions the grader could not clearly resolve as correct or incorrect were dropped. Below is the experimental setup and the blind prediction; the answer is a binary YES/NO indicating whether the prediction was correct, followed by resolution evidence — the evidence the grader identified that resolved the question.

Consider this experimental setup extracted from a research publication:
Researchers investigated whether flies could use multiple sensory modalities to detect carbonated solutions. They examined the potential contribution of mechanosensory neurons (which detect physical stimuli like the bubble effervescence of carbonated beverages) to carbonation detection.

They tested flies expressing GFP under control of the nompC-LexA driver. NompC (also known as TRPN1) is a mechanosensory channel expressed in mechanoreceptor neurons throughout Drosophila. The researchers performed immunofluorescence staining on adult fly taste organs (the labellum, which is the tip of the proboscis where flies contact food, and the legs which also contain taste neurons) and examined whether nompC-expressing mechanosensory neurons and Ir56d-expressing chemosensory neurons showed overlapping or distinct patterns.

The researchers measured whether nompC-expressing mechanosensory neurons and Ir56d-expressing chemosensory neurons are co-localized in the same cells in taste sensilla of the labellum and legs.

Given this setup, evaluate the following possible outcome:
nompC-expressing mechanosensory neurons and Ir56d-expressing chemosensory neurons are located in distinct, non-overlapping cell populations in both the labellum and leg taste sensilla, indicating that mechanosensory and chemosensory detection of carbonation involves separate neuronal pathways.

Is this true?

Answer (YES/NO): NO